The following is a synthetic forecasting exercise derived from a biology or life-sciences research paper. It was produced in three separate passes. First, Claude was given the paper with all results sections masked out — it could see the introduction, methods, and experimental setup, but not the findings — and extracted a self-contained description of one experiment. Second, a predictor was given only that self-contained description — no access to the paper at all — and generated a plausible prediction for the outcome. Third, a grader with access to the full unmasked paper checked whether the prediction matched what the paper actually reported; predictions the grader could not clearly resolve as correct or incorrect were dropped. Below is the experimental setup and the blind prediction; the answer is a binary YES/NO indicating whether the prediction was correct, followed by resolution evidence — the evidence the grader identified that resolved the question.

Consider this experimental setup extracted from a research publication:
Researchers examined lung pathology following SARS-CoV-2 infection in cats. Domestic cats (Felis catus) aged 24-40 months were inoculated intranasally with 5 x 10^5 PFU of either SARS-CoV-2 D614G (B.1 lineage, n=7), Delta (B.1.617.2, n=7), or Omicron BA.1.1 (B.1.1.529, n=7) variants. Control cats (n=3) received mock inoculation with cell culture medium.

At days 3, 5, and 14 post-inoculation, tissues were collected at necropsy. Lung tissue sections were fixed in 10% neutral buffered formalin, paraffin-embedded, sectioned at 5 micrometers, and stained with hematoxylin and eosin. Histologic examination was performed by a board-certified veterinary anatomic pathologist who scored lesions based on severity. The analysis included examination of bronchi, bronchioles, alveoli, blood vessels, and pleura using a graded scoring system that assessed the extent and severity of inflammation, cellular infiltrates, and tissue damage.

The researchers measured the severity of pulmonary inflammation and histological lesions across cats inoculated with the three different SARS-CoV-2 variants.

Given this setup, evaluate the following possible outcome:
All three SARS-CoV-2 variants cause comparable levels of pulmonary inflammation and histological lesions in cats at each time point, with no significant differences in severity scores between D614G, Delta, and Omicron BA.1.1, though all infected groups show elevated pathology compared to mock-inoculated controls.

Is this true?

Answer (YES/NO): NO